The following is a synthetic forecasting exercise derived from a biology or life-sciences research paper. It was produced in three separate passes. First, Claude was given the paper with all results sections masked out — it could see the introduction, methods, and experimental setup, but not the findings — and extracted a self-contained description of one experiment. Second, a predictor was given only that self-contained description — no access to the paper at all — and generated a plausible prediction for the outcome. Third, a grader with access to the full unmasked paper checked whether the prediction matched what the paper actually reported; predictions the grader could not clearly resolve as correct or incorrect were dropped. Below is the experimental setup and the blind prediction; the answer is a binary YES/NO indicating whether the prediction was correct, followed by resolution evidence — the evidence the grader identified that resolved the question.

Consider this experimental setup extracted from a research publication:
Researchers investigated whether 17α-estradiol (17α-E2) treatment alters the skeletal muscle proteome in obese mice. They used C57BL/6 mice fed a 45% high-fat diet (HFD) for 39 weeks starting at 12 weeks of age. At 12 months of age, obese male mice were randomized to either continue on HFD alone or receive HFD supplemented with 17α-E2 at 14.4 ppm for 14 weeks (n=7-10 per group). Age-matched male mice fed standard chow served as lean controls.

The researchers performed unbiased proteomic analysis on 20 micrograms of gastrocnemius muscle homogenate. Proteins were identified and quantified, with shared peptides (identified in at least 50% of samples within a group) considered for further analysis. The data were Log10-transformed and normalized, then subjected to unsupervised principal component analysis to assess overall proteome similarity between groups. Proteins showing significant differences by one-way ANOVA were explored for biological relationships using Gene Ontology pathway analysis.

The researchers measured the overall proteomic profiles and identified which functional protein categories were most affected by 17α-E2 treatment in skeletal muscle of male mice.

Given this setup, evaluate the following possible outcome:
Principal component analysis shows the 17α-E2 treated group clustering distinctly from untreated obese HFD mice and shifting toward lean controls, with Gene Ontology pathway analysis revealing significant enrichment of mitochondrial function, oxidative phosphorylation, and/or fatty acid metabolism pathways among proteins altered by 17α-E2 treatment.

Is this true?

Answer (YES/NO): NO